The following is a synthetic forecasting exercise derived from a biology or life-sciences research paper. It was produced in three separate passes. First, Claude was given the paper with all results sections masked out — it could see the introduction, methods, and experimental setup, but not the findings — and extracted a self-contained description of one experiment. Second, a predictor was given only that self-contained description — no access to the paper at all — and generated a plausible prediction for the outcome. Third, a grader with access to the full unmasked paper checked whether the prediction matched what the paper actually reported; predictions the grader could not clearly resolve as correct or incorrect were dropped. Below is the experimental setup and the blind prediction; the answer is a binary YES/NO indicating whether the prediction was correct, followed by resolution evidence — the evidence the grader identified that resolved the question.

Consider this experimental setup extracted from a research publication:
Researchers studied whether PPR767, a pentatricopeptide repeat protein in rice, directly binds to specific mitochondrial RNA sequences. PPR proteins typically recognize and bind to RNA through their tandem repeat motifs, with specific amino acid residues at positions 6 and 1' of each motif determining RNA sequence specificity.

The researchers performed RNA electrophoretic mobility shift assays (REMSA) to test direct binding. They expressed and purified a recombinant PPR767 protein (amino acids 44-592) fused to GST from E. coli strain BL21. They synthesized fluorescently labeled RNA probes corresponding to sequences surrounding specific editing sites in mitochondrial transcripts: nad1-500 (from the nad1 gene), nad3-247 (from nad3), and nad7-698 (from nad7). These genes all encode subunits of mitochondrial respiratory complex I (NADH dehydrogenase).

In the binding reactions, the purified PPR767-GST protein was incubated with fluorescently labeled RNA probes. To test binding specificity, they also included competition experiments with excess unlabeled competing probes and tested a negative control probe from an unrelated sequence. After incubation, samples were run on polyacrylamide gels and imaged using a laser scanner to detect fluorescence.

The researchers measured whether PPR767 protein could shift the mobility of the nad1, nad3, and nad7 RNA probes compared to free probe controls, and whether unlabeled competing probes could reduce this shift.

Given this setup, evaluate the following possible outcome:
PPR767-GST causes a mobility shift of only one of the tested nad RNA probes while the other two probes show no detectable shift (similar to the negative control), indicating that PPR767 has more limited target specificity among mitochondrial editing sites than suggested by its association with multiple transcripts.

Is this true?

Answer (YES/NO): NO